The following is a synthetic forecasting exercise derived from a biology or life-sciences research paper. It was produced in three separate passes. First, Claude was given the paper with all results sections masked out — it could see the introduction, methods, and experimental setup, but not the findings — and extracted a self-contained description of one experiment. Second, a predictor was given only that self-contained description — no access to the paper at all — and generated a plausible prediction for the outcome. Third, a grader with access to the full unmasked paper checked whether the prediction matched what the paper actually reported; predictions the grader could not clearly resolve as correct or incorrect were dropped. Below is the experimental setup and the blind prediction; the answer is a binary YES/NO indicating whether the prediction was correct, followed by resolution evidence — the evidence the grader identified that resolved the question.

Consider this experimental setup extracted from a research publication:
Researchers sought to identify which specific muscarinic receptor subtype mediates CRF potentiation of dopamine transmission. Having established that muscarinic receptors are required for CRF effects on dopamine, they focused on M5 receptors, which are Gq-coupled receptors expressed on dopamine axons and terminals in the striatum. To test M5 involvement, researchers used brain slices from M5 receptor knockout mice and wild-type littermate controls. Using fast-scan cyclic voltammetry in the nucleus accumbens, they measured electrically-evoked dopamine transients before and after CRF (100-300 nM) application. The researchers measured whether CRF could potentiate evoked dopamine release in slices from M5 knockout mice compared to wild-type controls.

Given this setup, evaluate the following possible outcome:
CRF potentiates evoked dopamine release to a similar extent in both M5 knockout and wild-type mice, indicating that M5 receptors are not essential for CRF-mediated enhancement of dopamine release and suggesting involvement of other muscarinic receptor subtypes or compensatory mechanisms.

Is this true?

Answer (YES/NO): NO